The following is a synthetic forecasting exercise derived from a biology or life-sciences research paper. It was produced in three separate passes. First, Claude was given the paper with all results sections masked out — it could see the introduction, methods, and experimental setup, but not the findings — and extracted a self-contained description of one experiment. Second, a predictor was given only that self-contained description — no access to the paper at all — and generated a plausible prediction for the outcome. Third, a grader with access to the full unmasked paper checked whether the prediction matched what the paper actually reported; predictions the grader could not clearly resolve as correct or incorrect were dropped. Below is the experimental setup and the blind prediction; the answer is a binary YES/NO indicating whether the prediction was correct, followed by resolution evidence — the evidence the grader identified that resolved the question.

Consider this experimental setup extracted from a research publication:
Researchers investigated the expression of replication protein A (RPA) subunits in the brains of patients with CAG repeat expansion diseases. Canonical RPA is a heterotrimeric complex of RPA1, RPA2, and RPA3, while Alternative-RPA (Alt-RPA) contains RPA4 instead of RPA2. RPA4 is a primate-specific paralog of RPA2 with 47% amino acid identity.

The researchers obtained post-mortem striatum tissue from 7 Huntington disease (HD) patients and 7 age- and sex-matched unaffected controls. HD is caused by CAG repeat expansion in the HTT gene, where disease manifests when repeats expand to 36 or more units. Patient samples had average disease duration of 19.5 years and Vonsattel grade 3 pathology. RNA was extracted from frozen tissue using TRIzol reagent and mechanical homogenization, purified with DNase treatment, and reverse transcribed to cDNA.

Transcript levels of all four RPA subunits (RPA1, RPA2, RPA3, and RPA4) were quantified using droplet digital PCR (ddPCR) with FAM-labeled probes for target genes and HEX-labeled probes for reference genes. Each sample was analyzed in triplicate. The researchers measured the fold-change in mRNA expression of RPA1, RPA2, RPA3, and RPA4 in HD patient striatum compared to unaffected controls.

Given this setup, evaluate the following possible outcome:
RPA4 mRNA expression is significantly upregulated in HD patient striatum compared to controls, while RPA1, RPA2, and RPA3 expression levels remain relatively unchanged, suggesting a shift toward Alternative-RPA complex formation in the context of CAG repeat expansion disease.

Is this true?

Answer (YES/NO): NO